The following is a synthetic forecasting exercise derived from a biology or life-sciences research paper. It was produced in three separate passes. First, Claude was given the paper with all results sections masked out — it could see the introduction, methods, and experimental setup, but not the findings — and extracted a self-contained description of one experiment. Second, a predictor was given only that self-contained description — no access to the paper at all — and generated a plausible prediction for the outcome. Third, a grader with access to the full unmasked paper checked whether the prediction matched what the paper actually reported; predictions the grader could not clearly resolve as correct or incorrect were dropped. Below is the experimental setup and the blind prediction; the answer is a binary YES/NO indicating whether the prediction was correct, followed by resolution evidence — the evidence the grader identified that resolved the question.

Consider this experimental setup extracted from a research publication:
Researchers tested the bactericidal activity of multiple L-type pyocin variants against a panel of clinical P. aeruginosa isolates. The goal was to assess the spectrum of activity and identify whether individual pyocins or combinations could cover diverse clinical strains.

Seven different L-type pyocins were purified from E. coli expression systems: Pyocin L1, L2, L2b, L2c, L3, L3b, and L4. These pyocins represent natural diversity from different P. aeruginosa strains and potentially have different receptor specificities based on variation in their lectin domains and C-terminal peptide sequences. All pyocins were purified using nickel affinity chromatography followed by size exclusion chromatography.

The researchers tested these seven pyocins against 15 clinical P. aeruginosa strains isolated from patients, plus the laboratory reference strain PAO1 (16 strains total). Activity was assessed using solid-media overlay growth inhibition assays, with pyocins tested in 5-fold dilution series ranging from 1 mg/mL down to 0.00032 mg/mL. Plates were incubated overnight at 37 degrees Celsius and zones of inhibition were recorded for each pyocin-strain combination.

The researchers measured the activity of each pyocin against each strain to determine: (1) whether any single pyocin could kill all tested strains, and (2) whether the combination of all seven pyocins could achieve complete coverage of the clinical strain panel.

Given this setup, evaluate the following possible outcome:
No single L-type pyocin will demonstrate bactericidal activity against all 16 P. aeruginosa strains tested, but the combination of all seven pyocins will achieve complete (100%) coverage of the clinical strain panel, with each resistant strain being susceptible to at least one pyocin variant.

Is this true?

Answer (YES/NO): NO